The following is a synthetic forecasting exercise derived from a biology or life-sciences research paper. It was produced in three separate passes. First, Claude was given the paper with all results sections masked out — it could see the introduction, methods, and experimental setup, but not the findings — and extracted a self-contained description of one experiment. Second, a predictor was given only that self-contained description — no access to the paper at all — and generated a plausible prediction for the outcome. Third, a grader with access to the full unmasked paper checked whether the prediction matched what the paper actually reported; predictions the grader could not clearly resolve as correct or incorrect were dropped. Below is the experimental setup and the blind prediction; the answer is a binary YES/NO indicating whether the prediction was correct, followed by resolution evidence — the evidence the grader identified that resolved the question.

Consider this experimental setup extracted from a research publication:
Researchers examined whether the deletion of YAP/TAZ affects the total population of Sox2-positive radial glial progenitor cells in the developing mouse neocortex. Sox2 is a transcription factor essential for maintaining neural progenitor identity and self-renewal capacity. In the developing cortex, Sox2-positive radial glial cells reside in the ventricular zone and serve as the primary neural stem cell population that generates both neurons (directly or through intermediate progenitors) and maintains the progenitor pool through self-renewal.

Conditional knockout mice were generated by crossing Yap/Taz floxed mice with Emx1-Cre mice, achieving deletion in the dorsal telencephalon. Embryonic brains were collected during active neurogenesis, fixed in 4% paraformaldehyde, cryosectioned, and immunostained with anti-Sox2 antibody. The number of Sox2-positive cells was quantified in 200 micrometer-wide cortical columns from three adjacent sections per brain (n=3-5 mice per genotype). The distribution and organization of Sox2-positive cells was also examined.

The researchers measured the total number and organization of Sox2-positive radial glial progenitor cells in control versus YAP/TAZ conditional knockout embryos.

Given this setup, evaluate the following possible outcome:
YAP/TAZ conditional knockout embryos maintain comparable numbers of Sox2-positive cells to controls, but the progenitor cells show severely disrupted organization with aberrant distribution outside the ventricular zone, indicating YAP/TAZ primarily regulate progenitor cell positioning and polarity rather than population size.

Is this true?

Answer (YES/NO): NO